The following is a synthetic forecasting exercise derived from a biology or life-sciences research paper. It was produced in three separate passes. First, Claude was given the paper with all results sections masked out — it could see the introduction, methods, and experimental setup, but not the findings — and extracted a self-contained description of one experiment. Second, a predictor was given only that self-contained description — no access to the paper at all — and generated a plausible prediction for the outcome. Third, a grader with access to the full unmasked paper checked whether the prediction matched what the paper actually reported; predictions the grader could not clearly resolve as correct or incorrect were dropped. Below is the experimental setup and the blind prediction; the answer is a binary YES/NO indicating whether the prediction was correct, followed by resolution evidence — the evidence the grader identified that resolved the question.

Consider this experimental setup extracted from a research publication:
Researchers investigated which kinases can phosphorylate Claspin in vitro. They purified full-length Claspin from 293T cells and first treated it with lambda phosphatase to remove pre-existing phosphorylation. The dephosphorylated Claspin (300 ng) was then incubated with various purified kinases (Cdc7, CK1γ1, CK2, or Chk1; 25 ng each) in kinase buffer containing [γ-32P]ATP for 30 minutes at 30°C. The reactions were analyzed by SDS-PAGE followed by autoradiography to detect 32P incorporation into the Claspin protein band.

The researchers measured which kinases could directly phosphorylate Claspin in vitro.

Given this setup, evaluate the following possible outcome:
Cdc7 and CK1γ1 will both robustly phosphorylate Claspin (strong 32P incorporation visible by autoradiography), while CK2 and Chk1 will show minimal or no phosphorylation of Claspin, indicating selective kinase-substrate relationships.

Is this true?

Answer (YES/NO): NO